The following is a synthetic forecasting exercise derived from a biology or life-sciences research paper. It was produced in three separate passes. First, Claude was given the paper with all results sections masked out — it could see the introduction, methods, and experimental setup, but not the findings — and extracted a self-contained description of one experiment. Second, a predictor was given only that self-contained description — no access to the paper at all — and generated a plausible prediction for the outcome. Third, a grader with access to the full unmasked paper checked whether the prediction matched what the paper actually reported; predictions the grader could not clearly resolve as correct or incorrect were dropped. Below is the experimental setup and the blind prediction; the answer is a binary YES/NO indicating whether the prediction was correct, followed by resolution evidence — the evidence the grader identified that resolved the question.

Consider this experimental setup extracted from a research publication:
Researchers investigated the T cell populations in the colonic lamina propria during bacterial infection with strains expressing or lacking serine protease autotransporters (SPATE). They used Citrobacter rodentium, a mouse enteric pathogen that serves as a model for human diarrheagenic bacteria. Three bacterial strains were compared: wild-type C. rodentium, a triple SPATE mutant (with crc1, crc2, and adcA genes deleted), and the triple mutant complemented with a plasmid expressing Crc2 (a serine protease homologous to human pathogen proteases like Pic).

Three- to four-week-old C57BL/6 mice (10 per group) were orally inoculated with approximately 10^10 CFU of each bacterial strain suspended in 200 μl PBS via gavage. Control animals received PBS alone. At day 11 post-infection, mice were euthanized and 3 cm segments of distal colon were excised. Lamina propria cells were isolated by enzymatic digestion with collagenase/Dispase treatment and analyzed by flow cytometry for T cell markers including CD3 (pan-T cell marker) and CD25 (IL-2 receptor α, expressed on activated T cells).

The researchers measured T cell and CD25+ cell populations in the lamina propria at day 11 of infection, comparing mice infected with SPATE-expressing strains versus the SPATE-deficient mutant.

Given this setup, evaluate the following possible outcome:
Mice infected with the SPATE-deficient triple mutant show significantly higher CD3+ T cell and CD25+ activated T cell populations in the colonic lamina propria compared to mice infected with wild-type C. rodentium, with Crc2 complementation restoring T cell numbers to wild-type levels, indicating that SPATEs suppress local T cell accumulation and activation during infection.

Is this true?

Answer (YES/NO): YES